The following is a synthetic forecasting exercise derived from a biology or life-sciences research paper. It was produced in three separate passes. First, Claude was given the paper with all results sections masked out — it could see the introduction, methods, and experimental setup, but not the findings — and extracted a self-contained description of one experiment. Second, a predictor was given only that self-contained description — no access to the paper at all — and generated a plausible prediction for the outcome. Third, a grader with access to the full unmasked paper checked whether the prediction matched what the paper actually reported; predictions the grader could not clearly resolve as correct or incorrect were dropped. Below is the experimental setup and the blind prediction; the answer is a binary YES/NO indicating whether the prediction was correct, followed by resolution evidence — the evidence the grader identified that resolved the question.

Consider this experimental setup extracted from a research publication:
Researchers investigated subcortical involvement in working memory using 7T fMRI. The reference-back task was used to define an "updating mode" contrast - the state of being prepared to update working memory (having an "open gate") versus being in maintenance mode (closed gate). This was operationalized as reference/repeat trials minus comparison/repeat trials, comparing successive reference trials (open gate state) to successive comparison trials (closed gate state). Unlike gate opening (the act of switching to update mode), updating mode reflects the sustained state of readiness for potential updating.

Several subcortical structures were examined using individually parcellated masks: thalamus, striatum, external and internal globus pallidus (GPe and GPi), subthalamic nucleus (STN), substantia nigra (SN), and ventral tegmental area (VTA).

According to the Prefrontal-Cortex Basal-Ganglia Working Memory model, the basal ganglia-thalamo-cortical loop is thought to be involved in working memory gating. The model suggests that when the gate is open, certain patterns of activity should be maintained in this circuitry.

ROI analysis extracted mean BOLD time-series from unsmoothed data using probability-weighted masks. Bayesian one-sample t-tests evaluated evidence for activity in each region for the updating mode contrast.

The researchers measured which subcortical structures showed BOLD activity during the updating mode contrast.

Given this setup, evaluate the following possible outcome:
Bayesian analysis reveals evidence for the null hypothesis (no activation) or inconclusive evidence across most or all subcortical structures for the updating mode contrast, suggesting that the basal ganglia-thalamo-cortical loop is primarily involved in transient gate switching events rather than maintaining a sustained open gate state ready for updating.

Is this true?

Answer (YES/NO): NO